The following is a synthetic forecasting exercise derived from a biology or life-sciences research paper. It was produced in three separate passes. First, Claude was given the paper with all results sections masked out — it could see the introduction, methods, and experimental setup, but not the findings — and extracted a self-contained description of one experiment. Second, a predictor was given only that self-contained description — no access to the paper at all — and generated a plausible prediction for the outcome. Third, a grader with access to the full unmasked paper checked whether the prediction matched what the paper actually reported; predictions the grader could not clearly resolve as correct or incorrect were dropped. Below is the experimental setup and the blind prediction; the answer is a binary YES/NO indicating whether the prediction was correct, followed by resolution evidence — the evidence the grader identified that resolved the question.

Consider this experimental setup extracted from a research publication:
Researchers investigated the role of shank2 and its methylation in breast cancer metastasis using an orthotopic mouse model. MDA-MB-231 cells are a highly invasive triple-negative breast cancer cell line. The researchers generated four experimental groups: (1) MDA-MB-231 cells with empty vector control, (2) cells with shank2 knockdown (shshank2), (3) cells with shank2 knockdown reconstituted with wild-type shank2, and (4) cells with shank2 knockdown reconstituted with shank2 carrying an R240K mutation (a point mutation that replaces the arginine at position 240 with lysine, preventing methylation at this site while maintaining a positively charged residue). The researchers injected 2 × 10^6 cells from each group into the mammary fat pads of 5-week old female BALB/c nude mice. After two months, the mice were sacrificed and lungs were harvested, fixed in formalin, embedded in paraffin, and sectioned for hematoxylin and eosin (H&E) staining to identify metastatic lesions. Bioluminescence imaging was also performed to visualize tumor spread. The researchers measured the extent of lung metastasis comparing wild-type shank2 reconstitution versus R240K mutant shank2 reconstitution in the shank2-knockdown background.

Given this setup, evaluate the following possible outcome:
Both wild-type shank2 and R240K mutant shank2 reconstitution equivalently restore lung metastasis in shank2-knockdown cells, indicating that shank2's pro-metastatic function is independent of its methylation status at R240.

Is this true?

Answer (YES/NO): NO